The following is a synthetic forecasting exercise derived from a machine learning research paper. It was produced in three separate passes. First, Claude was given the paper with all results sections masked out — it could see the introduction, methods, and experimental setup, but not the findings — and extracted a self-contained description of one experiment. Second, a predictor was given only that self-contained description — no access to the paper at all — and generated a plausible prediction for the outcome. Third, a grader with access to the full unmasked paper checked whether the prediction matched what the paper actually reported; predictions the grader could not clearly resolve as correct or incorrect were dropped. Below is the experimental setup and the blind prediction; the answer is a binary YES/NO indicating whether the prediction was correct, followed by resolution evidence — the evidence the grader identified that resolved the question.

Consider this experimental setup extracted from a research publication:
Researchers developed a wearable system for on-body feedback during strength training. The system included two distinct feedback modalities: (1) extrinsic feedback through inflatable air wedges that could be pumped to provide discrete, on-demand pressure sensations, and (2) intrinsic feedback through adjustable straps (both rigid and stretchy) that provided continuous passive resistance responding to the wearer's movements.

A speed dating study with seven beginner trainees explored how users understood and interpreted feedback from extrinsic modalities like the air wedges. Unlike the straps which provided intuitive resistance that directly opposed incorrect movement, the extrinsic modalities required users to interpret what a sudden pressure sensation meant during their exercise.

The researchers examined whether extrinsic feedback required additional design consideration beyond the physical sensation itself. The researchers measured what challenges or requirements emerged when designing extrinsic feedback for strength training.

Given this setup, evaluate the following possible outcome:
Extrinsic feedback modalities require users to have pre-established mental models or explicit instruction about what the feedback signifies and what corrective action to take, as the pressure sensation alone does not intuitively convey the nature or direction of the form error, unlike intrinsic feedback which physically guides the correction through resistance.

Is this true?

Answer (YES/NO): YES